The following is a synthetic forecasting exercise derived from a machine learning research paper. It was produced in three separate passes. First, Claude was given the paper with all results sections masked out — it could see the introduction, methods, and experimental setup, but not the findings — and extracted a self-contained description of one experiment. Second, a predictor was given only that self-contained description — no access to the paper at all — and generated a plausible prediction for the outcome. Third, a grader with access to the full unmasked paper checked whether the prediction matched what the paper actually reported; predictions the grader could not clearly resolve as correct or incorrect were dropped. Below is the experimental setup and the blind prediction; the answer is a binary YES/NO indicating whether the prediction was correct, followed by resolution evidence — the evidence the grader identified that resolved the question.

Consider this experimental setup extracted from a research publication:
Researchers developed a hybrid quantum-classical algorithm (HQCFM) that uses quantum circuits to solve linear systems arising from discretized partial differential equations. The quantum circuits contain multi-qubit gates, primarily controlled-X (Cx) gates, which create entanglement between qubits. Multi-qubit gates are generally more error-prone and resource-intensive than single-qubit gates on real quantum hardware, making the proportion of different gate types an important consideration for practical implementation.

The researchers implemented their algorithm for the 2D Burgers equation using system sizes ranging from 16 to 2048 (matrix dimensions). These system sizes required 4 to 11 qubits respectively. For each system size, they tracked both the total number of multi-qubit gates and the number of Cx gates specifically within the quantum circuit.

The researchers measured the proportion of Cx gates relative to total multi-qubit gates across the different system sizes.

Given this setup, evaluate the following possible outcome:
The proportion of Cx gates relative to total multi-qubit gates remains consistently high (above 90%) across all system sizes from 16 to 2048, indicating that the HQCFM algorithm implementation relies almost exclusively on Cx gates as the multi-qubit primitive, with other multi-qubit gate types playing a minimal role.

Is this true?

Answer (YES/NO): NO